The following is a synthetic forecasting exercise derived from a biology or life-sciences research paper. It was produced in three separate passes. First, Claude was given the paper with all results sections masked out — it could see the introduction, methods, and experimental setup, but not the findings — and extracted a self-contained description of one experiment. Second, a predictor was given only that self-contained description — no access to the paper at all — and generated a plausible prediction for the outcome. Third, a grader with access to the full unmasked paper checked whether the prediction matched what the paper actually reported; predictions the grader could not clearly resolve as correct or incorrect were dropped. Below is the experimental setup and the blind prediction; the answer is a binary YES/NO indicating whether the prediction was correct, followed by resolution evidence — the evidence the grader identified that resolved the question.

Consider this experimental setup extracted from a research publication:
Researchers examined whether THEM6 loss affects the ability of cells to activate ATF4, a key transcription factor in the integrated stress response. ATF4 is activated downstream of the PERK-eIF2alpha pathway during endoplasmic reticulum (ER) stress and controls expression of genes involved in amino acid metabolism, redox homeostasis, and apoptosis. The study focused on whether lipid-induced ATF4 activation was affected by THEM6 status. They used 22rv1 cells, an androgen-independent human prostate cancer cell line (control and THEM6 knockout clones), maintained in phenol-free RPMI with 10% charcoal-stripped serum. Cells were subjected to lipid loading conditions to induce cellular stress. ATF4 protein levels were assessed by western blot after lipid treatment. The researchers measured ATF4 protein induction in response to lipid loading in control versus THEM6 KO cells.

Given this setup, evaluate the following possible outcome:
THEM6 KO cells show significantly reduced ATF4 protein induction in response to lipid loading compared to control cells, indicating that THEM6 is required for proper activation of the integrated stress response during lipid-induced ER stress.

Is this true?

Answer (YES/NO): YES